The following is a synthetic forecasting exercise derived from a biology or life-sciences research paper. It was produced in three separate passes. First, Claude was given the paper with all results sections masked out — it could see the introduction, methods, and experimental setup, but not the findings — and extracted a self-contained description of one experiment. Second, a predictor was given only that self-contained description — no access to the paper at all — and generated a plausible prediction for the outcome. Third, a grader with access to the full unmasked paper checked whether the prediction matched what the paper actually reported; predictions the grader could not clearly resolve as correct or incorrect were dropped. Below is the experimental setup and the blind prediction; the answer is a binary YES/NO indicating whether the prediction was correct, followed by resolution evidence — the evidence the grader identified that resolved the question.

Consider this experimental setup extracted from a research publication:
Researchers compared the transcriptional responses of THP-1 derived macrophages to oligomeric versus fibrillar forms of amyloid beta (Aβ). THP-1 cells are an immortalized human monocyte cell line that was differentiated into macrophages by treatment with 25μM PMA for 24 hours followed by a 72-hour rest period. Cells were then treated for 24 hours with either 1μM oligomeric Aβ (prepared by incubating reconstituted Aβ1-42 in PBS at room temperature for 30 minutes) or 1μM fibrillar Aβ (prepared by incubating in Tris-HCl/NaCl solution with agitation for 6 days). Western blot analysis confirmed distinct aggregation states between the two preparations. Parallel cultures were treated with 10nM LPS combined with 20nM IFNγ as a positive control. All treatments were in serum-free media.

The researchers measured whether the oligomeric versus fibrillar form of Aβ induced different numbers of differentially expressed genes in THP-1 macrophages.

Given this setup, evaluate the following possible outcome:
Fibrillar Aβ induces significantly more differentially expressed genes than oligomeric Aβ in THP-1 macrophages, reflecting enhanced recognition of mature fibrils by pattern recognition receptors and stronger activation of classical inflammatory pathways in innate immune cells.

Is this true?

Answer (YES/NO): NO